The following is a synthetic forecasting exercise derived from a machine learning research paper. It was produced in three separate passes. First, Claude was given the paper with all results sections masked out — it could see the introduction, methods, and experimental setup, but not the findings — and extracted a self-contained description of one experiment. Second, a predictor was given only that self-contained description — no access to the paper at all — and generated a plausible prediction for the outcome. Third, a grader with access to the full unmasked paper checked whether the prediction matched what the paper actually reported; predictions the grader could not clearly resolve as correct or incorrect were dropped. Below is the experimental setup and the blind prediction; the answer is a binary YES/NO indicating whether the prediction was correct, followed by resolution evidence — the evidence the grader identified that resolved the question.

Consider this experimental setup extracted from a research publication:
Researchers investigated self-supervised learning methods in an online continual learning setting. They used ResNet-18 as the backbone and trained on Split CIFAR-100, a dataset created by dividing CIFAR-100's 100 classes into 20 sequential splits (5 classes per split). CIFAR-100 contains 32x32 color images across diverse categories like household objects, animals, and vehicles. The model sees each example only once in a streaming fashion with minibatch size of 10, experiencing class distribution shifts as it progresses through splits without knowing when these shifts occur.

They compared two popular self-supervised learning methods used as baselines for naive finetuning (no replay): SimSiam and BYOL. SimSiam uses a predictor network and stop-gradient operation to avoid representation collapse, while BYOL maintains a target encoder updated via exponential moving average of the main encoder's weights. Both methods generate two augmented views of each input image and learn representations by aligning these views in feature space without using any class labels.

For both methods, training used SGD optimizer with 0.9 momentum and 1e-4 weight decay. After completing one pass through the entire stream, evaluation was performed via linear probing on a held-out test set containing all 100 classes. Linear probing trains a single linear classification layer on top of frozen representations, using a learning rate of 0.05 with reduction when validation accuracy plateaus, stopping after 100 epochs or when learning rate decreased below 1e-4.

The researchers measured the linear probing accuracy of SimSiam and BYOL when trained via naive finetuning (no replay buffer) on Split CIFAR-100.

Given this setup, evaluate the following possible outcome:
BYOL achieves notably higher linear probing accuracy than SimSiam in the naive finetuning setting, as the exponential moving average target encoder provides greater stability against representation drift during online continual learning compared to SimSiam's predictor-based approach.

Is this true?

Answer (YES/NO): NO